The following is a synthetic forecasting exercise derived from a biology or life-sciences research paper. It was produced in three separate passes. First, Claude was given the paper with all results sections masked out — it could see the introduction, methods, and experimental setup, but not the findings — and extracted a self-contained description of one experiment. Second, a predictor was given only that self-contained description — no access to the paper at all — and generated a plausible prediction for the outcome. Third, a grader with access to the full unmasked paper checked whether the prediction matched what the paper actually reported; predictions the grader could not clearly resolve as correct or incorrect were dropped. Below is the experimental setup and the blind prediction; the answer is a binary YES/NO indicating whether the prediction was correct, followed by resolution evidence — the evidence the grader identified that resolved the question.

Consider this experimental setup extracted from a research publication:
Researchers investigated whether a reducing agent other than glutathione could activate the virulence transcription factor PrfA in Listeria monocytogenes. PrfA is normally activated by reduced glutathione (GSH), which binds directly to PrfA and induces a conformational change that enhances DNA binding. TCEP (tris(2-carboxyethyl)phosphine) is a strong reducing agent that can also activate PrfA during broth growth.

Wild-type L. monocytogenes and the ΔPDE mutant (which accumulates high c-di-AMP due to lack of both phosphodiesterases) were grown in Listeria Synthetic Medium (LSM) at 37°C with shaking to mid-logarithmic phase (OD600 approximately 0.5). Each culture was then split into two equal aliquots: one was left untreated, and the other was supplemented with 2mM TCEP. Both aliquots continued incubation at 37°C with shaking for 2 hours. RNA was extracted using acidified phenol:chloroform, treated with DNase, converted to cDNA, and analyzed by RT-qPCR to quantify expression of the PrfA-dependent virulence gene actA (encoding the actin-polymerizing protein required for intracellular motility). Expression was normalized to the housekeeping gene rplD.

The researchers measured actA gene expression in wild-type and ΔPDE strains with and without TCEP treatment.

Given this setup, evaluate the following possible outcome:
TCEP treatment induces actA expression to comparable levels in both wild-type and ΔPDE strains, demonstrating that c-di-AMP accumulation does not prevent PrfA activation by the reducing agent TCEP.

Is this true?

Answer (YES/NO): NO